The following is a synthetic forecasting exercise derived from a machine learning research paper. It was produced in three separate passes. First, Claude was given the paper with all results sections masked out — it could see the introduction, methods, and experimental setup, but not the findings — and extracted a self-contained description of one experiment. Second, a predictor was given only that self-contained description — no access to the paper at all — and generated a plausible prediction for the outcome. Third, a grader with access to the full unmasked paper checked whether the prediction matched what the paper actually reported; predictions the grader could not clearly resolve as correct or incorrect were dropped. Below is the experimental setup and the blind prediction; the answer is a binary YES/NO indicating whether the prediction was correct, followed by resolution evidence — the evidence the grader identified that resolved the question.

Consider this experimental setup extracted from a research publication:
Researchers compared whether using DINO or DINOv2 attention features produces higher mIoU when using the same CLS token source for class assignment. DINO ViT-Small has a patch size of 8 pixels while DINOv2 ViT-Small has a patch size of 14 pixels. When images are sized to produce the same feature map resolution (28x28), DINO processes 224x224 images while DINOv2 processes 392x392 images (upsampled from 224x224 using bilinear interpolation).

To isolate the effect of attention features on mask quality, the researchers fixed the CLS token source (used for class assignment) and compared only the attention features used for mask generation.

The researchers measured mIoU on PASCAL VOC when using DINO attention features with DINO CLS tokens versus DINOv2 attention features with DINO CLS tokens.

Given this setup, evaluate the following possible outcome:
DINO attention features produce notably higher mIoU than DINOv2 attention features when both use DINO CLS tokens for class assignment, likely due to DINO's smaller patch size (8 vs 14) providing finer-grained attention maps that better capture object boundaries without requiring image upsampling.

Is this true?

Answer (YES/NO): YES